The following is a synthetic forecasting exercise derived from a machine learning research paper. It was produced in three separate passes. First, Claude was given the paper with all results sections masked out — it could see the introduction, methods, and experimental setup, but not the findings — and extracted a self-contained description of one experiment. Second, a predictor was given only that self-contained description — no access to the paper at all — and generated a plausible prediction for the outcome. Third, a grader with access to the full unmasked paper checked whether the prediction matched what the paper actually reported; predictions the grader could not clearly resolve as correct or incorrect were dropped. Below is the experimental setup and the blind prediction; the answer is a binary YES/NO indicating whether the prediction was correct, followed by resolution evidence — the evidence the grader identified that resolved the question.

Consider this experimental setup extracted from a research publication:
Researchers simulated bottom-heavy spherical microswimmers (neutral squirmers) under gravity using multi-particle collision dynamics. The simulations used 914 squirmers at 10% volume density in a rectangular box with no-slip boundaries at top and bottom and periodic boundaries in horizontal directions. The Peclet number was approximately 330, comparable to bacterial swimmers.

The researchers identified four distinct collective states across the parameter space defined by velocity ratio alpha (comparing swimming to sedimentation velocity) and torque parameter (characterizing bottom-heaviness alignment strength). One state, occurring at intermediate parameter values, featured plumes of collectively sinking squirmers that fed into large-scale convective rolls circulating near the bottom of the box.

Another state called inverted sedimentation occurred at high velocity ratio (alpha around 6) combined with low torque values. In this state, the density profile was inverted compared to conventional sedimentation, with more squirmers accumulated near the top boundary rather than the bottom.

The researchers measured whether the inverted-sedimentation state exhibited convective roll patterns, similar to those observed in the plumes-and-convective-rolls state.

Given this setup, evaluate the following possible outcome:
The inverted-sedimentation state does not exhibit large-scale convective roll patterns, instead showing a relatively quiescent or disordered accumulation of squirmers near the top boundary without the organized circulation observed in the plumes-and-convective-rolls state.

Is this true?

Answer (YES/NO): YES